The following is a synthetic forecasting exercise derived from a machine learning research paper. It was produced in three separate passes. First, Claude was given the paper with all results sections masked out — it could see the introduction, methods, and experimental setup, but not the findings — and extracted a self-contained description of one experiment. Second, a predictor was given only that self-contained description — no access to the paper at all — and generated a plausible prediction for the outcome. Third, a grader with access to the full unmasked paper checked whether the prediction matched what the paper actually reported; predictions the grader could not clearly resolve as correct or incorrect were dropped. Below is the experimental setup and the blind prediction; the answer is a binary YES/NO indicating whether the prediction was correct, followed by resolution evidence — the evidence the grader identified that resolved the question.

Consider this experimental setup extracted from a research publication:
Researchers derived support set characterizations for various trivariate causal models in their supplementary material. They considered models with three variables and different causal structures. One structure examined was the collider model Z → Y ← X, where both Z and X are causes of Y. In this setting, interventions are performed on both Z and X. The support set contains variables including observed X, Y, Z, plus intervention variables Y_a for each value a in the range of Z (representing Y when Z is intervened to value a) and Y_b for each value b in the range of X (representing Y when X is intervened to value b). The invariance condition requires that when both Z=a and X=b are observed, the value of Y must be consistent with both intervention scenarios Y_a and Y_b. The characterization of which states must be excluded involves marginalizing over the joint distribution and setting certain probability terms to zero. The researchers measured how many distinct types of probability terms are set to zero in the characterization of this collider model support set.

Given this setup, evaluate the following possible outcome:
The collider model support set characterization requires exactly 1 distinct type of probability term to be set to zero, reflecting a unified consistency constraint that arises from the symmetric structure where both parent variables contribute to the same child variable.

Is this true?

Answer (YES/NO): NO